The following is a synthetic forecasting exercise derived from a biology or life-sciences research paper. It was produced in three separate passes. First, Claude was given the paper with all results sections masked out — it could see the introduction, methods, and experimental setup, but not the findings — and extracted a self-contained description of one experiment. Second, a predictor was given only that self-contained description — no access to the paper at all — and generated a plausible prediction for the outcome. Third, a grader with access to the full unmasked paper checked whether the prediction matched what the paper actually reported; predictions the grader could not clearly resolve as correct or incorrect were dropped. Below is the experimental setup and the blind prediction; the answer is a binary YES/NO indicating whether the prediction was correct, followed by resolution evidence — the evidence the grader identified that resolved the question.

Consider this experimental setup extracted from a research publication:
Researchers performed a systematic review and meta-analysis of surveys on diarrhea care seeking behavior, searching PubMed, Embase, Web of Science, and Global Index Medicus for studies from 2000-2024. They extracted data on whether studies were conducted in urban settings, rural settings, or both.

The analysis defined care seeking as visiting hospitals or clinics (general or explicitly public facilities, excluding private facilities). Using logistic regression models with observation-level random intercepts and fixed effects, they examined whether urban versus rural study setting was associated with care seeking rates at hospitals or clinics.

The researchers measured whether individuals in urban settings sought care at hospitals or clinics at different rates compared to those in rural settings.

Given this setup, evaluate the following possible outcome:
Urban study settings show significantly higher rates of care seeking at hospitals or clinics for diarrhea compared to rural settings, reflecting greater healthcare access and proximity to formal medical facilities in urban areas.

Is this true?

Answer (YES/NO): NO